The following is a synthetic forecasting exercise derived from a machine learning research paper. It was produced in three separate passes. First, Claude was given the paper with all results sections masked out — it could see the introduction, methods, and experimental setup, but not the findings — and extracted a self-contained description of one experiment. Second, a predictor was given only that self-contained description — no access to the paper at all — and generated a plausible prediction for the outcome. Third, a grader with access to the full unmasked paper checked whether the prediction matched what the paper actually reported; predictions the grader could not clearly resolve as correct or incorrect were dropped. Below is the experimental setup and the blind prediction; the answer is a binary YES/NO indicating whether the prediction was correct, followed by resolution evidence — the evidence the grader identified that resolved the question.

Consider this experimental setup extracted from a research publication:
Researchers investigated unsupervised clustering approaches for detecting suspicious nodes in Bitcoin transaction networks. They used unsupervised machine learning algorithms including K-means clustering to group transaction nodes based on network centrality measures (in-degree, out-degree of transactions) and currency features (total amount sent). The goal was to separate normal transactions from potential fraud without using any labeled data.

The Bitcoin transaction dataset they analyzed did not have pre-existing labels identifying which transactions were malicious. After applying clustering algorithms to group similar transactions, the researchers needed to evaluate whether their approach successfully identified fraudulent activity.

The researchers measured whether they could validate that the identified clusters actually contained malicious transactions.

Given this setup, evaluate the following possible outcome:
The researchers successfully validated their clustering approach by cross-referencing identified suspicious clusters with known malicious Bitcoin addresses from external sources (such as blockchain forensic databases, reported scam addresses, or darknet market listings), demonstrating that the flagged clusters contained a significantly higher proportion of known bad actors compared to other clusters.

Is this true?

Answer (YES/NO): NO